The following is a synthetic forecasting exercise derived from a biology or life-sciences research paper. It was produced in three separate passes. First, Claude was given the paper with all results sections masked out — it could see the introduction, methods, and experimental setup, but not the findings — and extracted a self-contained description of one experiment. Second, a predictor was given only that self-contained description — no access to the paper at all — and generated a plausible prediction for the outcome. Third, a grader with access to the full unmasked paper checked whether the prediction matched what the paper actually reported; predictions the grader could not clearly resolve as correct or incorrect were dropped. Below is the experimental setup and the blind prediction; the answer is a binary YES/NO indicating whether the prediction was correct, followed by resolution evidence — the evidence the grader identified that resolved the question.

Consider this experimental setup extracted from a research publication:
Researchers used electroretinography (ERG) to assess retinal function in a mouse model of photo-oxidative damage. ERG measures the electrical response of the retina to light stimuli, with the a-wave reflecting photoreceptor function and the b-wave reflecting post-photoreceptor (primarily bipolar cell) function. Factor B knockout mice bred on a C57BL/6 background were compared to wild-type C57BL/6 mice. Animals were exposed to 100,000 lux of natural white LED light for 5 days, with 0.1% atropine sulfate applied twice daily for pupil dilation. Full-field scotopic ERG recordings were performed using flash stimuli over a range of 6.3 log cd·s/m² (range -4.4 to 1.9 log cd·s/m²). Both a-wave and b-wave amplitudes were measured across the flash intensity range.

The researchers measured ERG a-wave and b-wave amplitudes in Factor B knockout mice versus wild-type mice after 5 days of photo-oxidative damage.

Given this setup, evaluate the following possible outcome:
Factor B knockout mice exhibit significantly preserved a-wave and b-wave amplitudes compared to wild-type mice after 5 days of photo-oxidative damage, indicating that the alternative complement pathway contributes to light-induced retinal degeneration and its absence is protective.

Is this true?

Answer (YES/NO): YES